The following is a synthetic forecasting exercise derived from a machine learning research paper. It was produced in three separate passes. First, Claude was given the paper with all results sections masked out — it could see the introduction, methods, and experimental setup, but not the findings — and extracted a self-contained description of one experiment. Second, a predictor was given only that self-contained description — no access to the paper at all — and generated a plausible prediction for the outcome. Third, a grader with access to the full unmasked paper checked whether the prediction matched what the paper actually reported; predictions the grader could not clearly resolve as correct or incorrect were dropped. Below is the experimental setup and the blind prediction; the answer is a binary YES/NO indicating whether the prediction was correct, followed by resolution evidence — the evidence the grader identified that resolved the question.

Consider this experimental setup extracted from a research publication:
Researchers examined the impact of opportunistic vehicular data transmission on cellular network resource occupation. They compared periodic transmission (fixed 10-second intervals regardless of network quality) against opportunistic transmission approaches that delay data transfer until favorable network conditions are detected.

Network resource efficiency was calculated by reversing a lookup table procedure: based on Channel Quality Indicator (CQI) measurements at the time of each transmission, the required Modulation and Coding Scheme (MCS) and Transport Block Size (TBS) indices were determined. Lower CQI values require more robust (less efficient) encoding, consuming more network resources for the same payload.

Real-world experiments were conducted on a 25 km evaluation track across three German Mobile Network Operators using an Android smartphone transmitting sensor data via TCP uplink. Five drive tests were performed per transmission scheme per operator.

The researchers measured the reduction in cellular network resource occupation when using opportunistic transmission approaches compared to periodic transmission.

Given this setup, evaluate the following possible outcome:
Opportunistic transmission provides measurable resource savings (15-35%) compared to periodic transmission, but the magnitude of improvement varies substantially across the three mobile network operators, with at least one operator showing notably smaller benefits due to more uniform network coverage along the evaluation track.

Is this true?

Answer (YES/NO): NO